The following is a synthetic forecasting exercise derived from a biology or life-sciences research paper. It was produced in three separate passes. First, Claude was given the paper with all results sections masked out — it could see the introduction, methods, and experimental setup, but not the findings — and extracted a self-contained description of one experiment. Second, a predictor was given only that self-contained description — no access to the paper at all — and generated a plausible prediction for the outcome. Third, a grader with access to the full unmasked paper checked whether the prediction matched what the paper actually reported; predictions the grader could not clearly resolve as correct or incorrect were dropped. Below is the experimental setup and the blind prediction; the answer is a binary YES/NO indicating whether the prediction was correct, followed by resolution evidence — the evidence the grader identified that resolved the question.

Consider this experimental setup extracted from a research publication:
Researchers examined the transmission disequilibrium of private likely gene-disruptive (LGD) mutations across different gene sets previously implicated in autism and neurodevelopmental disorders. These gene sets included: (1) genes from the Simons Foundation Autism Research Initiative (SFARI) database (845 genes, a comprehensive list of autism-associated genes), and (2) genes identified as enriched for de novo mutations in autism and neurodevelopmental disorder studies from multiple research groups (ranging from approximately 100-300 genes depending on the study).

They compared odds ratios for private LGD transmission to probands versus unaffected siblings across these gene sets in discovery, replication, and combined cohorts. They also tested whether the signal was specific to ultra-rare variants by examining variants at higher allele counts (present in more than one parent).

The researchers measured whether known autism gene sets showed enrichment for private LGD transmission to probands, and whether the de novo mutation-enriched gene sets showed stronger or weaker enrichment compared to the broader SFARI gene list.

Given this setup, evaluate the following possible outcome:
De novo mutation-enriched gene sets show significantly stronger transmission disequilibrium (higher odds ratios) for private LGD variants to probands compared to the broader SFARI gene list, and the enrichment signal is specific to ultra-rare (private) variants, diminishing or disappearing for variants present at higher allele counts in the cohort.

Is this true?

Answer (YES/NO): YES